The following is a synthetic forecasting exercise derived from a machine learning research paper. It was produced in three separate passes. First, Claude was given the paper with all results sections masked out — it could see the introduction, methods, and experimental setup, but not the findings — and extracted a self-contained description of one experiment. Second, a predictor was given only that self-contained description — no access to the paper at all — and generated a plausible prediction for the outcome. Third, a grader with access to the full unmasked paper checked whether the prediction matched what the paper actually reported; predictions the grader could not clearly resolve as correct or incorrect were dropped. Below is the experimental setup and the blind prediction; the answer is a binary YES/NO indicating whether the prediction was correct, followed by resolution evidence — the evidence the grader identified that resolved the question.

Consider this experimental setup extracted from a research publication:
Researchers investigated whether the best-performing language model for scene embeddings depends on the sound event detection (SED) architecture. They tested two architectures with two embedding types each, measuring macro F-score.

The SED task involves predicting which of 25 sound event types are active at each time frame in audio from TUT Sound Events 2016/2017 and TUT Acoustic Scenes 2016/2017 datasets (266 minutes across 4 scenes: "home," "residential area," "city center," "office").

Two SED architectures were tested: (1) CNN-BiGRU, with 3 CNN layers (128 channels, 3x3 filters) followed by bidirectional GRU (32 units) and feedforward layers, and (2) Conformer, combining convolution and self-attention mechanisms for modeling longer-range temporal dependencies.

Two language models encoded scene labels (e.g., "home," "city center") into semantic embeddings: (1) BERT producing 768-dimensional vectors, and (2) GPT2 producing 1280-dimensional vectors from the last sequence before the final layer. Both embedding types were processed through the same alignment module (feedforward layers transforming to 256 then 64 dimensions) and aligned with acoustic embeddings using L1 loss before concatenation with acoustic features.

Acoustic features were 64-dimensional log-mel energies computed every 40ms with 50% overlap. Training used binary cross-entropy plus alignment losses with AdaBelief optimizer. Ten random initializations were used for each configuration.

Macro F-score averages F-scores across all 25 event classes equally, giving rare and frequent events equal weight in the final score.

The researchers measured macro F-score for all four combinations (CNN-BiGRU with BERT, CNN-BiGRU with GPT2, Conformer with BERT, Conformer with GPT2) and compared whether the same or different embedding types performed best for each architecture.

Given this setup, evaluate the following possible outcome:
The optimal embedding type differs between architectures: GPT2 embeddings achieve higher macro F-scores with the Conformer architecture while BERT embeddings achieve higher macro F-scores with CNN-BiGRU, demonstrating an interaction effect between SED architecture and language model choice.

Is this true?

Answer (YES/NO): NO